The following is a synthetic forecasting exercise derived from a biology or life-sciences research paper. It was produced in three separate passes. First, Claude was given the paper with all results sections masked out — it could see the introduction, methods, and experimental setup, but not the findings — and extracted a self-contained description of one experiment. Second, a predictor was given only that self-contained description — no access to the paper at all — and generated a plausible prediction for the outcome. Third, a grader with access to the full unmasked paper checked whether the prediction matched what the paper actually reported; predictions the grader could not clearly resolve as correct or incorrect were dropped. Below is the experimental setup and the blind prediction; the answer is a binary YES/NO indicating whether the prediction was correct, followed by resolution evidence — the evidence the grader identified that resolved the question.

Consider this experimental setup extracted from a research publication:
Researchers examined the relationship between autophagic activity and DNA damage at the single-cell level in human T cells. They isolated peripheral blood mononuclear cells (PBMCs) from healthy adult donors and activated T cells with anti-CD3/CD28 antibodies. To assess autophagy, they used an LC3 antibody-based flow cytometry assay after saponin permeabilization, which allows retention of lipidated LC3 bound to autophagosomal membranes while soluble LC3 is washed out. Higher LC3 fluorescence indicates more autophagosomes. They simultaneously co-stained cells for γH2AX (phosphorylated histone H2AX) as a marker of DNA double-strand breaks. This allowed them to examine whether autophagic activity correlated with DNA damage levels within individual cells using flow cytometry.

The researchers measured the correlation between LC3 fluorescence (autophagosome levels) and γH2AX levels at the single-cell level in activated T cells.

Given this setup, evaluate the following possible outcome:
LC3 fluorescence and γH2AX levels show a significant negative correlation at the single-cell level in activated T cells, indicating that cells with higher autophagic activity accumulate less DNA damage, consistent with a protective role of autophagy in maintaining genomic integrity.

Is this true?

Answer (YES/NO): YES